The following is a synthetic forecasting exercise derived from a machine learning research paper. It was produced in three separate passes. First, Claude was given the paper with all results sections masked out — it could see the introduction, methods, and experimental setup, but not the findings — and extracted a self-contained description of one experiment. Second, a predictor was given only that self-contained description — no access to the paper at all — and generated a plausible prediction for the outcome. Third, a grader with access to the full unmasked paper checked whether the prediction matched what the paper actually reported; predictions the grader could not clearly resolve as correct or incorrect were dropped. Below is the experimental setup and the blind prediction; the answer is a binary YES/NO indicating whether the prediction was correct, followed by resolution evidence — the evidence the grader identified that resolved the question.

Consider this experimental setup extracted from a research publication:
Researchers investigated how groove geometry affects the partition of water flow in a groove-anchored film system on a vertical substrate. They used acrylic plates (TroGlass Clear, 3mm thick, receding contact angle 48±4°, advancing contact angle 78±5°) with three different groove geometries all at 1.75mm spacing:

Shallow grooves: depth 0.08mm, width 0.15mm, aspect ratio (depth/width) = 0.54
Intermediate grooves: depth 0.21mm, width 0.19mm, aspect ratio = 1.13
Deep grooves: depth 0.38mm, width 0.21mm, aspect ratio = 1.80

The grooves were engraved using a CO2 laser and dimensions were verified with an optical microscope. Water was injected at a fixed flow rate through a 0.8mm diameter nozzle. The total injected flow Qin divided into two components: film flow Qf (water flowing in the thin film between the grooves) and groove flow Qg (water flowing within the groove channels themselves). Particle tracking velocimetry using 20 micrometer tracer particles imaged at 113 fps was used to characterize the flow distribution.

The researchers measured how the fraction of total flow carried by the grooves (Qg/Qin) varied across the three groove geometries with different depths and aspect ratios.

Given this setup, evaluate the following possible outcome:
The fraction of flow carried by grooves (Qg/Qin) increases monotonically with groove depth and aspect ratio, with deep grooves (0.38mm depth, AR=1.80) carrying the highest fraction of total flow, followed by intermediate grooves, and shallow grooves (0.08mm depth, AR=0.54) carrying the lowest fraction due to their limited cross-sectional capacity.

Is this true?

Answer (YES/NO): YES